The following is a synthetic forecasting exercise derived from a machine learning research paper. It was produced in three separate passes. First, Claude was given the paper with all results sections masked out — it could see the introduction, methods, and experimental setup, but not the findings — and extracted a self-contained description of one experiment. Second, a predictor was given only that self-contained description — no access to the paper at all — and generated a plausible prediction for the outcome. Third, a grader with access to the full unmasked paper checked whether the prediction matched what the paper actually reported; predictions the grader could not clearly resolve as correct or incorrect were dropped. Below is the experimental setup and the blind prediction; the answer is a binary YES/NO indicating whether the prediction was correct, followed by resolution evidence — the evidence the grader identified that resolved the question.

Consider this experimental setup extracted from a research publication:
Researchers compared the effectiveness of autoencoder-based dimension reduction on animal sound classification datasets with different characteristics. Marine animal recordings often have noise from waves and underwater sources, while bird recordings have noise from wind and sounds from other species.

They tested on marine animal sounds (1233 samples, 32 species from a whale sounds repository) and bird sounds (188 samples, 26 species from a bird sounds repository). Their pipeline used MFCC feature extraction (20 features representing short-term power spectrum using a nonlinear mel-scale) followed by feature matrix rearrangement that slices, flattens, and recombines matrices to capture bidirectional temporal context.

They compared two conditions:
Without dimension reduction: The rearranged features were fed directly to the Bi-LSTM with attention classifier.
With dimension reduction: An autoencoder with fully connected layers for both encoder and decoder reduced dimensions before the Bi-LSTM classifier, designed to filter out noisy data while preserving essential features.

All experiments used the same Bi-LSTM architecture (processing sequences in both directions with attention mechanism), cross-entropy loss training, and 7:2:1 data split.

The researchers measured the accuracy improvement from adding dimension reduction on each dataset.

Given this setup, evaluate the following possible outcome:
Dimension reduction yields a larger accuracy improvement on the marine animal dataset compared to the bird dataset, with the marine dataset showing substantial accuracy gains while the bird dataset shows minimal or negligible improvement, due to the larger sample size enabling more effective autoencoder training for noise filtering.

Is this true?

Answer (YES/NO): NO